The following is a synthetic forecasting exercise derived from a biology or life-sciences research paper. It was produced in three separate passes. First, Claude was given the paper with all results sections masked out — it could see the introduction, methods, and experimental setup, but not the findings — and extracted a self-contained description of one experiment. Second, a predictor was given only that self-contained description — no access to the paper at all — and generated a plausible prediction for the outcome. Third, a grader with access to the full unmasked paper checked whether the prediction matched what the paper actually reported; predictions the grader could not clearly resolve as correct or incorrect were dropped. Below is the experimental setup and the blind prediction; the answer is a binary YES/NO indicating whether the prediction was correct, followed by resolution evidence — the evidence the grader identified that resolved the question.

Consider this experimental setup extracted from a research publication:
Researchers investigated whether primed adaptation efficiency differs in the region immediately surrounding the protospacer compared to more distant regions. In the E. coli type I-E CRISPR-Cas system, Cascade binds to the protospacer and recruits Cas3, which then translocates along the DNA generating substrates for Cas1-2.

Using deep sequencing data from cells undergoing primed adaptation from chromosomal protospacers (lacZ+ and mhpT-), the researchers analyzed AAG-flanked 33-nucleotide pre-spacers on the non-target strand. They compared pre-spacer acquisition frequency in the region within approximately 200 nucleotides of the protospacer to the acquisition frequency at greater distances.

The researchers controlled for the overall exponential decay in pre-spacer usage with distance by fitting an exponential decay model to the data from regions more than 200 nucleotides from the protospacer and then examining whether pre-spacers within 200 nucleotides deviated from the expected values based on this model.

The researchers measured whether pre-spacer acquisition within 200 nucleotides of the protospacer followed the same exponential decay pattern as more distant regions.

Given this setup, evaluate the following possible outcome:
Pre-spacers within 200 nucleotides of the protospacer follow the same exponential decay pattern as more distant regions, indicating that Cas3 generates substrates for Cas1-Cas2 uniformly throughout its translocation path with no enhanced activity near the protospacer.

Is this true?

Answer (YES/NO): NO